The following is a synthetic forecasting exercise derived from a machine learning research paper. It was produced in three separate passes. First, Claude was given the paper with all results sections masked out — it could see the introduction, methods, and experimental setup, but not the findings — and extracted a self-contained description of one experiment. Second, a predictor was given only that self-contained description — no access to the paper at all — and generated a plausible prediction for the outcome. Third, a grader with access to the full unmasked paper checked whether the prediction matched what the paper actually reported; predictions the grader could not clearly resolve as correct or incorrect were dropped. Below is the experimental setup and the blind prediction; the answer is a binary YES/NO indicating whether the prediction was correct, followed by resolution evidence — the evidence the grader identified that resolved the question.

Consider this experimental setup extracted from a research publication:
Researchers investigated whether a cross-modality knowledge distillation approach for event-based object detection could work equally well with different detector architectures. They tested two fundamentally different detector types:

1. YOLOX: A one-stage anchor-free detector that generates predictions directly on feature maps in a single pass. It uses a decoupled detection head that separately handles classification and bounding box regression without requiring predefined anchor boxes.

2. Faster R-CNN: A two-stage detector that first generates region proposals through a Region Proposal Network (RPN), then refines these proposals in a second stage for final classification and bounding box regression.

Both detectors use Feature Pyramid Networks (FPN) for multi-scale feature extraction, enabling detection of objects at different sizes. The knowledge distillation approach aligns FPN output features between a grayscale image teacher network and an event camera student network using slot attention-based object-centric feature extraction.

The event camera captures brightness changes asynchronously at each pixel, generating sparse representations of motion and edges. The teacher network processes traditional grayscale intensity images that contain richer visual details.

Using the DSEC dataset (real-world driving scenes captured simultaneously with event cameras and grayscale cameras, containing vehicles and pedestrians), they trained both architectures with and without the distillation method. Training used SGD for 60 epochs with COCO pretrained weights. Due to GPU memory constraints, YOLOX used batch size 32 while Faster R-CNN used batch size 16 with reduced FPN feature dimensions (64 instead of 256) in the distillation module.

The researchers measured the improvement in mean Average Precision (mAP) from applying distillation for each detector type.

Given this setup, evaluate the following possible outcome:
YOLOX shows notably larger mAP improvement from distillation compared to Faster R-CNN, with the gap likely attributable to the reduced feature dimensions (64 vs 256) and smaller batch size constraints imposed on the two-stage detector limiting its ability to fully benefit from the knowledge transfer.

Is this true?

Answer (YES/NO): NO